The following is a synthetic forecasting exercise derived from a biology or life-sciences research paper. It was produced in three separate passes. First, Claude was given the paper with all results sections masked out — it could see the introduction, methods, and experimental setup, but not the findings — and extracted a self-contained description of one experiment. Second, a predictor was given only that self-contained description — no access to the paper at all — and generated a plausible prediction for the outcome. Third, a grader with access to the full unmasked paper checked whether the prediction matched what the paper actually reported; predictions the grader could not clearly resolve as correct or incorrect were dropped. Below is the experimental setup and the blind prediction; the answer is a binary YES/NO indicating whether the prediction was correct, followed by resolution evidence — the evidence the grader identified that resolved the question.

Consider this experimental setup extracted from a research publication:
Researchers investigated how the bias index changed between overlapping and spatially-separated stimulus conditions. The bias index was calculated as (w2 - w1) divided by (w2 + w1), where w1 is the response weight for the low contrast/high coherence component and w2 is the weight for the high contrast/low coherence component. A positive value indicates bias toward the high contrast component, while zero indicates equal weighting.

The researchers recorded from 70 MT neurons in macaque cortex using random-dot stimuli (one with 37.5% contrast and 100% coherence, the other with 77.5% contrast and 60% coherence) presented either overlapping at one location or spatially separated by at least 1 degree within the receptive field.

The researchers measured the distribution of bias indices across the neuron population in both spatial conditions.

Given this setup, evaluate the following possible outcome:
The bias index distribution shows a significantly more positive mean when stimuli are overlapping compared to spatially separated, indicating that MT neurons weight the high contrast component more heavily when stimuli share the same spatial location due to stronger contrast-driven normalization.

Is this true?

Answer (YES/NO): YES